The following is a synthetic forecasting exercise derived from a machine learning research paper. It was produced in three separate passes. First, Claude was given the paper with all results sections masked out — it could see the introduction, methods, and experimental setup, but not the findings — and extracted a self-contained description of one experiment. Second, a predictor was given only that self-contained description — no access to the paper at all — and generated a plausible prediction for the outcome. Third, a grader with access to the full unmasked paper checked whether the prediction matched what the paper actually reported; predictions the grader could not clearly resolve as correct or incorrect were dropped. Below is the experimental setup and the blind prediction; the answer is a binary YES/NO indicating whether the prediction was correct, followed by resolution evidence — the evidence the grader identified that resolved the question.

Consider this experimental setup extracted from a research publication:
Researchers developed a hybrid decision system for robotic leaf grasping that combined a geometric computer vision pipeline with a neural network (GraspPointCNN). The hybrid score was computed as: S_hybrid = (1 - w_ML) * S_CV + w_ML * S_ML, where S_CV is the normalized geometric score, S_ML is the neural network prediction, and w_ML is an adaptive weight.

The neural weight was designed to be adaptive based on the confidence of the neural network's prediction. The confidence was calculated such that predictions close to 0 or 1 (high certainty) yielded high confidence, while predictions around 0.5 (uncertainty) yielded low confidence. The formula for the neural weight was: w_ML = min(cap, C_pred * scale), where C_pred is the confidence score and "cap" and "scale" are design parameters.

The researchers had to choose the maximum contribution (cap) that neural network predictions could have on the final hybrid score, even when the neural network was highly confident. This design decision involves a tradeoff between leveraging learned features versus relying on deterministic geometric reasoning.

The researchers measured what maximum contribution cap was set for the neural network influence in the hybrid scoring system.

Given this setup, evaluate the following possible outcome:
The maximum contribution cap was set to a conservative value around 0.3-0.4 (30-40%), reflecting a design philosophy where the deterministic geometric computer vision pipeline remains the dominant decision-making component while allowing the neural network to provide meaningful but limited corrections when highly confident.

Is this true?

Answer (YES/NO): YES